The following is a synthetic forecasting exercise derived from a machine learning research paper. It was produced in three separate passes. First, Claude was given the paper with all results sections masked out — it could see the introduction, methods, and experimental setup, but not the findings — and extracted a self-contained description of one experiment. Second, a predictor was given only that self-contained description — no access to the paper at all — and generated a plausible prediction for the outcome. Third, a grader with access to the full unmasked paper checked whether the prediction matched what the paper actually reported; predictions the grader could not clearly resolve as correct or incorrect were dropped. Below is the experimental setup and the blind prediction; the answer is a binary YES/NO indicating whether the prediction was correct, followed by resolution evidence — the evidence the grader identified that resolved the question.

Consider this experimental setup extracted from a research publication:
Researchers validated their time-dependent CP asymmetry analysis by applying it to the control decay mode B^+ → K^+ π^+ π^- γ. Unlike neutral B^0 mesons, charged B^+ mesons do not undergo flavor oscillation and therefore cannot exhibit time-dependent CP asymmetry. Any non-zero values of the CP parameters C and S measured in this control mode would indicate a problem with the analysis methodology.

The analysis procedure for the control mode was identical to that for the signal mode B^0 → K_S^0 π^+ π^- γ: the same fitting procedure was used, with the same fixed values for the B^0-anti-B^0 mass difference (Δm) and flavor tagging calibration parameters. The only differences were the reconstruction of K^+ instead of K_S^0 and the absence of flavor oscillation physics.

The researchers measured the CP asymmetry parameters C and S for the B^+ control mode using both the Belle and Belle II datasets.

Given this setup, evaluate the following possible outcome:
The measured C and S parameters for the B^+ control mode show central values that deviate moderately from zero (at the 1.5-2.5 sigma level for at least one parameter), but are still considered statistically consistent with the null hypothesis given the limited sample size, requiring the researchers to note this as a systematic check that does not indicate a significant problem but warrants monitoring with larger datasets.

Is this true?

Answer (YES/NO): NO